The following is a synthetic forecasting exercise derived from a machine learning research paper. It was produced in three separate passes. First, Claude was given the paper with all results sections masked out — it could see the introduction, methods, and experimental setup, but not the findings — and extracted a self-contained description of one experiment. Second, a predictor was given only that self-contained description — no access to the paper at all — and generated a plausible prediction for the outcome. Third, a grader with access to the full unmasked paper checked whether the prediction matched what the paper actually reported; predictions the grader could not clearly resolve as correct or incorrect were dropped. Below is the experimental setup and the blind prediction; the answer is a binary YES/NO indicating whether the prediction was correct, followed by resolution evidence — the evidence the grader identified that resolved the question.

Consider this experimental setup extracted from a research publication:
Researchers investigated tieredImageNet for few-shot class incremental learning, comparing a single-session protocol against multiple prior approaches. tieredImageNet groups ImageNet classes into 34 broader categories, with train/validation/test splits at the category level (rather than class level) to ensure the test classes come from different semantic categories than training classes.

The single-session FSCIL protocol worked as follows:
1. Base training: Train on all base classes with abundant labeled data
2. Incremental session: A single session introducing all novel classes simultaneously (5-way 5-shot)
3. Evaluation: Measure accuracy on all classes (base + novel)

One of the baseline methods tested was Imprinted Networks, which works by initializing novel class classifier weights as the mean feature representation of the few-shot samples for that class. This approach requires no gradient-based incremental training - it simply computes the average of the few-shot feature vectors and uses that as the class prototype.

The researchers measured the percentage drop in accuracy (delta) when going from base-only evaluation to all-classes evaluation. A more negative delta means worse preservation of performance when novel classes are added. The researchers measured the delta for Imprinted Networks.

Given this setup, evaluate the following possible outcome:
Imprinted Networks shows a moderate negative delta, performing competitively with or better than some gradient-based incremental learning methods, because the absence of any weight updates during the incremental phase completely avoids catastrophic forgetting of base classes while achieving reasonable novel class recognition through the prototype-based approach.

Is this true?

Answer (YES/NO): NO